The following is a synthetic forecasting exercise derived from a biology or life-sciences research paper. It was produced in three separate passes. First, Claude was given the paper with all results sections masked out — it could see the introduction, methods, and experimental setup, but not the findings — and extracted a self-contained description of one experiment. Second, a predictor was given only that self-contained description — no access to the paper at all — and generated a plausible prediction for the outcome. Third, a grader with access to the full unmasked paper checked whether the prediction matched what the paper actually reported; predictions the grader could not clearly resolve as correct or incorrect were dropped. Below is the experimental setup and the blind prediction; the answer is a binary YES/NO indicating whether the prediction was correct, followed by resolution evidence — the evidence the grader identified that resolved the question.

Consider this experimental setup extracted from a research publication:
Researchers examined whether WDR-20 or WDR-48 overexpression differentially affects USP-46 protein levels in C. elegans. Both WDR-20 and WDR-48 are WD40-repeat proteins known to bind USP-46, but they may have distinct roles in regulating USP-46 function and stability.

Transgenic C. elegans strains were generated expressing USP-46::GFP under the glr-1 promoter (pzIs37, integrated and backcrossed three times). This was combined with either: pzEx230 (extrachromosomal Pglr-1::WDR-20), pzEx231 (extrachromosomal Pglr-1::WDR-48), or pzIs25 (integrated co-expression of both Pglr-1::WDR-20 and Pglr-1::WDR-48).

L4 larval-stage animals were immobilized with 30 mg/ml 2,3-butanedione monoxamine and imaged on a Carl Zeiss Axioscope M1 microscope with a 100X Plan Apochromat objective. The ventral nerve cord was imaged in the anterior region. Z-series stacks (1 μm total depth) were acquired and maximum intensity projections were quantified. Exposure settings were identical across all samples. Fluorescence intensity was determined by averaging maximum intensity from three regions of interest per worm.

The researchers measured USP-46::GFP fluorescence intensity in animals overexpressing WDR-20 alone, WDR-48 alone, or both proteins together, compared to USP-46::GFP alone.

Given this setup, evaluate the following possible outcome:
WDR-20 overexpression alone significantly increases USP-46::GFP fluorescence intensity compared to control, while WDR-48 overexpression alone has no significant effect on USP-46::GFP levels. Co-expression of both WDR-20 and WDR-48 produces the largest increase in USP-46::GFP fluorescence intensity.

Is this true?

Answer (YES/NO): NO